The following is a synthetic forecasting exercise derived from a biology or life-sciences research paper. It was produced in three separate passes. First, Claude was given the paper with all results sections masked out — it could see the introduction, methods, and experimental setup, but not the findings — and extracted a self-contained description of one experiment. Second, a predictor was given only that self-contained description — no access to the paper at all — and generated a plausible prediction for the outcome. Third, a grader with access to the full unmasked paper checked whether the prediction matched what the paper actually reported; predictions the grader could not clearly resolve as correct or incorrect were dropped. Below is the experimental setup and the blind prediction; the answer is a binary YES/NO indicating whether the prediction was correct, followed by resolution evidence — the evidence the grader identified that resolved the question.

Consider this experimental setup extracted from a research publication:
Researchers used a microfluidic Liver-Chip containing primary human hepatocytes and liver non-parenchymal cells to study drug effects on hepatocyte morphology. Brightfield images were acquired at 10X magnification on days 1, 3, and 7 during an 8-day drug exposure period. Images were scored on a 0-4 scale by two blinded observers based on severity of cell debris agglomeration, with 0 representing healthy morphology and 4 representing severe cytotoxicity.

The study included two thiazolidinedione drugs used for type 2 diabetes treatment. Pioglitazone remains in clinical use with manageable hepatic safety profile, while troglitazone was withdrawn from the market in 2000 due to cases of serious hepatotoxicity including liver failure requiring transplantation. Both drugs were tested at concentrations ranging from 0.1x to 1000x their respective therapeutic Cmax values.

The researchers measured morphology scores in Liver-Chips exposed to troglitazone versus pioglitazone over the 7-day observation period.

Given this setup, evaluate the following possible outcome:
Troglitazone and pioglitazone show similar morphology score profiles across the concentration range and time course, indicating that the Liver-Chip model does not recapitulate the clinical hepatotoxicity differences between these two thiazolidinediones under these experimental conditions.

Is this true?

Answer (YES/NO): NO